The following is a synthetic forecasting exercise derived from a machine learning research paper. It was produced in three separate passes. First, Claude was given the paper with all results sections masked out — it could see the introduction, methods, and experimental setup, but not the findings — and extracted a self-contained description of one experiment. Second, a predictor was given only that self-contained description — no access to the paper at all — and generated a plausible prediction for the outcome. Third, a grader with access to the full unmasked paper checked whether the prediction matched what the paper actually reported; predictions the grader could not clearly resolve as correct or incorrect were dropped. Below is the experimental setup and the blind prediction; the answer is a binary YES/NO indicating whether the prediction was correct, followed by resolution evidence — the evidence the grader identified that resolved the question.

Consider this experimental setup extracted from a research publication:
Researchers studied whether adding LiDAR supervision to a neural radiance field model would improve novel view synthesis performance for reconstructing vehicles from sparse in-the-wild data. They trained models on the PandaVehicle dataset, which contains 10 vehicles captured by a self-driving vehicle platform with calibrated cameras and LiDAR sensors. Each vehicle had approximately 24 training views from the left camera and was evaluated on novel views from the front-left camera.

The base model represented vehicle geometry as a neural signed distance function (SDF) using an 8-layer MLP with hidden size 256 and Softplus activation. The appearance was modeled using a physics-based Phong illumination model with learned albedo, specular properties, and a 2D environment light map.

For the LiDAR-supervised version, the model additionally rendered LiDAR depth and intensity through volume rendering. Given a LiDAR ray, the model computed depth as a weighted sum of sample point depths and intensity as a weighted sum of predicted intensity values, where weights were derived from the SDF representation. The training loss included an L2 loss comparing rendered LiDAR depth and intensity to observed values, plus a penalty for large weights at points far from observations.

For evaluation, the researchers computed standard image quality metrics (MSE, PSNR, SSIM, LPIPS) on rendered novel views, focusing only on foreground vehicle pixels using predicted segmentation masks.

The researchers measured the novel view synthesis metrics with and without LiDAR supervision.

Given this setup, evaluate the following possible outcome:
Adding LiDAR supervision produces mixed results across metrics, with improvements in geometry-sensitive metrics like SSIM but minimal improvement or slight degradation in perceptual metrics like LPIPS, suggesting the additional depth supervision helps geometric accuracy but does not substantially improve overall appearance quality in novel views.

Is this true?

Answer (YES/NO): NO